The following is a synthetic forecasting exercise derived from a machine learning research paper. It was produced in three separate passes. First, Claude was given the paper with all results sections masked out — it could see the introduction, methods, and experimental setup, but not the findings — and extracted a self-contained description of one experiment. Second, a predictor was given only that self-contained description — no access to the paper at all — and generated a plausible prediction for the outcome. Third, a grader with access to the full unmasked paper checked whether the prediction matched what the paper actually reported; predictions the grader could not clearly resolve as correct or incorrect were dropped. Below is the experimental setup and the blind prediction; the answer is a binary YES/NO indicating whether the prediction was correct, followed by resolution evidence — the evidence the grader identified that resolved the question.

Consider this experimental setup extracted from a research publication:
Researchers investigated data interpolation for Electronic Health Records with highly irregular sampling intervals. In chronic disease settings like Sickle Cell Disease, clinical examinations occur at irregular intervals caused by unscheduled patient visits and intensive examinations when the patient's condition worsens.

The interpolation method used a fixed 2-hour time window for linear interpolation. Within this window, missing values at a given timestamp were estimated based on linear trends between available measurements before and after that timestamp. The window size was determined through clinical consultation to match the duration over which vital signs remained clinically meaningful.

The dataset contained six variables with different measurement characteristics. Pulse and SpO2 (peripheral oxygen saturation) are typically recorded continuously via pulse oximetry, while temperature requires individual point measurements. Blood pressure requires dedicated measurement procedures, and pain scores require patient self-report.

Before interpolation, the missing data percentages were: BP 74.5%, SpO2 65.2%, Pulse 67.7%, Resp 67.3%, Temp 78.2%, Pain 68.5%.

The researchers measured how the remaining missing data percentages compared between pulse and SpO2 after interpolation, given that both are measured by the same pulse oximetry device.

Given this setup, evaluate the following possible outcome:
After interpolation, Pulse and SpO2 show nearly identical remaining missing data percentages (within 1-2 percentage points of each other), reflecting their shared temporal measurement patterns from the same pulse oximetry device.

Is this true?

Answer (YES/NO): NO